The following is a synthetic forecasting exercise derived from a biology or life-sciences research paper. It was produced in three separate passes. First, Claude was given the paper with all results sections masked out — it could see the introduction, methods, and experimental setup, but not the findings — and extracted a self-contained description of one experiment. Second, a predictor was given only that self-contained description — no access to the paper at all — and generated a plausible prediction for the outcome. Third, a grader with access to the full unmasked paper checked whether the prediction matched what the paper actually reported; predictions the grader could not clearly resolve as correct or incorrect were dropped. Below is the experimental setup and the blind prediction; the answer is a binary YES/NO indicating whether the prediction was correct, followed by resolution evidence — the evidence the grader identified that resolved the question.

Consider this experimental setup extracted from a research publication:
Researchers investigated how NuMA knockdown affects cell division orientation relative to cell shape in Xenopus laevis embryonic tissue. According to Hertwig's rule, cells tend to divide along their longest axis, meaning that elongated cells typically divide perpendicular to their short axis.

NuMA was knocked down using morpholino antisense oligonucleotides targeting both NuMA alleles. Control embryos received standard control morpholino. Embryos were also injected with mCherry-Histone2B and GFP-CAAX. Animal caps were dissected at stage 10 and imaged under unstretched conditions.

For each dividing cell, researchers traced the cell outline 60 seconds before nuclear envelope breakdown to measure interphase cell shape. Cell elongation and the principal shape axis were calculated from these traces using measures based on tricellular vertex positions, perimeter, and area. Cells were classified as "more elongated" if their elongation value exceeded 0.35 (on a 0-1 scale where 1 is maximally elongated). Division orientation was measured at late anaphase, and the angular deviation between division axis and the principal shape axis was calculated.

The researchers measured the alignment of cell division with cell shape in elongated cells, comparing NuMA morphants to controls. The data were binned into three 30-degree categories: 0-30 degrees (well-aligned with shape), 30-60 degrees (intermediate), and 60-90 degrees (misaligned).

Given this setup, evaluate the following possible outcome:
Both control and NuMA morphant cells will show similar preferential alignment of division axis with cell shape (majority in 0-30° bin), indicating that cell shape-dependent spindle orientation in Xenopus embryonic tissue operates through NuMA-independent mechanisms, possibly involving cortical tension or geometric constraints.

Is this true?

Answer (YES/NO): YES